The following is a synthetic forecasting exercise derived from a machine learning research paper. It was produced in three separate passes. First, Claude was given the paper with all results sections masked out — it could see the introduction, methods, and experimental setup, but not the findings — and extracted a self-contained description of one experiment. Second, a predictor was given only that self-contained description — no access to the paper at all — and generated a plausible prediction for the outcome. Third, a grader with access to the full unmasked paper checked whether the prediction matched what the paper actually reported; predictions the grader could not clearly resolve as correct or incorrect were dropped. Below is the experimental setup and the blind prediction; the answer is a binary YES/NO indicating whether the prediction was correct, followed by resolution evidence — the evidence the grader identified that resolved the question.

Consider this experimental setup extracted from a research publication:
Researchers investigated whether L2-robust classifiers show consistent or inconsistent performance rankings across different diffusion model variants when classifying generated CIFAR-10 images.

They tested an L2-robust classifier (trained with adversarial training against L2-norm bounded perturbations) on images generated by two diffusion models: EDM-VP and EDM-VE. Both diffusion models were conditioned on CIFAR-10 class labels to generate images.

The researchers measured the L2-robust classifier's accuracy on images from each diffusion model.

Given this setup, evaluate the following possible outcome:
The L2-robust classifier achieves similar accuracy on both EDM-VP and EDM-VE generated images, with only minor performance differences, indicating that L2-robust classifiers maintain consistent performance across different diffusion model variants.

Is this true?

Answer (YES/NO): YES